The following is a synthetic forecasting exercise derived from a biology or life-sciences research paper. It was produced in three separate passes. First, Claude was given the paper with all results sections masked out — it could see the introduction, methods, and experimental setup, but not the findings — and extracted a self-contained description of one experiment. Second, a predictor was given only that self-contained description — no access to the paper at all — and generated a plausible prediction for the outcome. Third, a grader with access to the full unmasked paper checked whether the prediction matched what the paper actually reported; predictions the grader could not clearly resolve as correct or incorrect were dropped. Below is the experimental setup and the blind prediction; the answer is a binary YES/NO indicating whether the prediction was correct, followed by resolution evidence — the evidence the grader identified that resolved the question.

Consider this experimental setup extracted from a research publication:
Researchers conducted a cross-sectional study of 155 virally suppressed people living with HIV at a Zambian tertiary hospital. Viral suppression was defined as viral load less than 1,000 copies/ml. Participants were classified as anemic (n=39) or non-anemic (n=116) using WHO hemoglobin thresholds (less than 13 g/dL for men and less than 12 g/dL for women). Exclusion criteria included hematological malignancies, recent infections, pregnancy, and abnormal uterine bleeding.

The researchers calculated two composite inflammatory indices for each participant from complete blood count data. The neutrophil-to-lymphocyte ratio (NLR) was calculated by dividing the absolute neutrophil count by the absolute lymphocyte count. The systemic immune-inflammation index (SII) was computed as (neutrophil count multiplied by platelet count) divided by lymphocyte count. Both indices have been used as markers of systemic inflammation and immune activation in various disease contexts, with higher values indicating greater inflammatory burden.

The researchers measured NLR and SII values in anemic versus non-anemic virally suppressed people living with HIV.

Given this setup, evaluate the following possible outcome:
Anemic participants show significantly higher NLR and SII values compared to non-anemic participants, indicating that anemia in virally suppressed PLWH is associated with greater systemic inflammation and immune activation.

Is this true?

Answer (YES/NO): NO